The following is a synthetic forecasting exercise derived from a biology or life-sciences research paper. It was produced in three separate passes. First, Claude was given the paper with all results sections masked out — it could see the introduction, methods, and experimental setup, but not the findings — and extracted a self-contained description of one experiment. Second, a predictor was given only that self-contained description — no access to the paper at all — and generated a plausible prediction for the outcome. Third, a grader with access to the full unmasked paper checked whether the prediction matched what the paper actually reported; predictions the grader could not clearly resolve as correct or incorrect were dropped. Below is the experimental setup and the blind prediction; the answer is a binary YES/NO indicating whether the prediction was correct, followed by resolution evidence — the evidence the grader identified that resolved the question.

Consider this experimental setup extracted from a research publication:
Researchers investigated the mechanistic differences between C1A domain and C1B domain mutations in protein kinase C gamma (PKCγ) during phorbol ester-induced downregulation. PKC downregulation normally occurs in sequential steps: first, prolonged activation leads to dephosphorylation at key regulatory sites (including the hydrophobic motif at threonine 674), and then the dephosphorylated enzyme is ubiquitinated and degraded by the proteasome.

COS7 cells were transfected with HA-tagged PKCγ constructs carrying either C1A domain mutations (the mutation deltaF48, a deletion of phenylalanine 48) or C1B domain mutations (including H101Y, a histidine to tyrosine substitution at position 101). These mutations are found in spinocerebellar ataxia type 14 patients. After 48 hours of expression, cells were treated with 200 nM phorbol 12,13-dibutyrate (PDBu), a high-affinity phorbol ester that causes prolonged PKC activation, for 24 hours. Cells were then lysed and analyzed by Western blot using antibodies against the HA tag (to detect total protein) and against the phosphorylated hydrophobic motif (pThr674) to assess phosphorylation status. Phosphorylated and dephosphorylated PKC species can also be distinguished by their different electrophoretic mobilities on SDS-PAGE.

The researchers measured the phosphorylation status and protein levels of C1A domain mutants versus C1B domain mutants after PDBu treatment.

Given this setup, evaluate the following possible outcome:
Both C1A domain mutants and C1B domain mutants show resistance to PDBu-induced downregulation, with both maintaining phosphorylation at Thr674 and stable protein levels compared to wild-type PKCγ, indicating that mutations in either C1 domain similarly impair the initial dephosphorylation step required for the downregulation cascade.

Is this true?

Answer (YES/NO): NO